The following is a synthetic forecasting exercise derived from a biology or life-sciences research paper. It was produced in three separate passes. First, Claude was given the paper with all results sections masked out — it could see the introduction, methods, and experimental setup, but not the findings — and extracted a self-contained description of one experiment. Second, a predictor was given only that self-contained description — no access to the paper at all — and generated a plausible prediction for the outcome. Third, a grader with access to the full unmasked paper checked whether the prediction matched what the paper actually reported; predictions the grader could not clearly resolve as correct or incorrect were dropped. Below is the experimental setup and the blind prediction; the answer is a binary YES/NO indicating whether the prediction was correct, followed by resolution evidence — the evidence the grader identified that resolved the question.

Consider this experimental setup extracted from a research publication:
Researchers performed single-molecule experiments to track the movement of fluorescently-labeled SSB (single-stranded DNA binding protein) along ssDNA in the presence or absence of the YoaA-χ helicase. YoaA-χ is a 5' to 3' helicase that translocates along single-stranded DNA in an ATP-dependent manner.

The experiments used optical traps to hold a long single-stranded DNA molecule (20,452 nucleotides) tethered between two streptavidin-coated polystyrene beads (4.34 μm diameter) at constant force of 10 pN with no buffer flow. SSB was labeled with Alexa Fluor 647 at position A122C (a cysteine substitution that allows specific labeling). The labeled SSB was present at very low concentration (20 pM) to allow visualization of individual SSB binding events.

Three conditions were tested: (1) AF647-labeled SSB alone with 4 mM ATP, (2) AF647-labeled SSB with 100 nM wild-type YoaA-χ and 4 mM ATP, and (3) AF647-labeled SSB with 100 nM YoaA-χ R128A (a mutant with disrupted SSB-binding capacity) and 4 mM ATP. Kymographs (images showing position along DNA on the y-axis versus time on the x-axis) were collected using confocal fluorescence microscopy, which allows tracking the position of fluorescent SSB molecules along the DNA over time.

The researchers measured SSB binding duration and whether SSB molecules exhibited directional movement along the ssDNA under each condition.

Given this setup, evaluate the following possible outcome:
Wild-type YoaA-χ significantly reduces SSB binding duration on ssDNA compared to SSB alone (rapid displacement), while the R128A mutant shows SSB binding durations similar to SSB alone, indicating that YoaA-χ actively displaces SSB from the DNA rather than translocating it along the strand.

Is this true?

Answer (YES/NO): NO